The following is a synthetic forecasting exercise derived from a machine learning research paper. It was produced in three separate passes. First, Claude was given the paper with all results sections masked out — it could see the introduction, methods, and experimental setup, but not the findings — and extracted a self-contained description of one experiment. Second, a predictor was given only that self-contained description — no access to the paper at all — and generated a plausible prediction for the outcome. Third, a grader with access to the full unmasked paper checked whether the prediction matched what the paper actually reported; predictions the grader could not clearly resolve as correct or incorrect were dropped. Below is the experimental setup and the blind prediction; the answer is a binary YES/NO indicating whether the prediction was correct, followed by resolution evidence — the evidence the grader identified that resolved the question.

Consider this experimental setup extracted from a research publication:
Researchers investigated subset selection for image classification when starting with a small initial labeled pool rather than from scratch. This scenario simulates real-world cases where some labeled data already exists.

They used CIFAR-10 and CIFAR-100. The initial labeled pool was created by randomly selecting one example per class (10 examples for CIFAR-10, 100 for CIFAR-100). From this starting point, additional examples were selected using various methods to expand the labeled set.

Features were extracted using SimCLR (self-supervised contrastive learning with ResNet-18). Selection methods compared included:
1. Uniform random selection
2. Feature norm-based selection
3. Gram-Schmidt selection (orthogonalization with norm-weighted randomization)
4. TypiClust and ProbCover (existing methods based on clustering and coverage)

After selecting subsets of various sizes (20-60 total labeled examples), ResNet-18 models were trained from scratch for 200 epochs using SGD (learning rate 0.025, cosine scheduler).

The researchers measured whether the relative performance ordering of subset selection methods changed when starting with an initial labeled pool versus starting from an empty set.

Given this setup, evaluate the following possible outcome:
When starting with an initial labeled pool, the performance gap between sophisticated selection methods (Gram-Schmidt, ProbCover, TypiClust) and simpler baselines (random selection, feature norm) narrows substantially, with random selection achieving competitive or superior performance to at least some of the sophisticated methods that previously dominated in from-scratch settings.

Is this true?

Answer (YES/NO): NO